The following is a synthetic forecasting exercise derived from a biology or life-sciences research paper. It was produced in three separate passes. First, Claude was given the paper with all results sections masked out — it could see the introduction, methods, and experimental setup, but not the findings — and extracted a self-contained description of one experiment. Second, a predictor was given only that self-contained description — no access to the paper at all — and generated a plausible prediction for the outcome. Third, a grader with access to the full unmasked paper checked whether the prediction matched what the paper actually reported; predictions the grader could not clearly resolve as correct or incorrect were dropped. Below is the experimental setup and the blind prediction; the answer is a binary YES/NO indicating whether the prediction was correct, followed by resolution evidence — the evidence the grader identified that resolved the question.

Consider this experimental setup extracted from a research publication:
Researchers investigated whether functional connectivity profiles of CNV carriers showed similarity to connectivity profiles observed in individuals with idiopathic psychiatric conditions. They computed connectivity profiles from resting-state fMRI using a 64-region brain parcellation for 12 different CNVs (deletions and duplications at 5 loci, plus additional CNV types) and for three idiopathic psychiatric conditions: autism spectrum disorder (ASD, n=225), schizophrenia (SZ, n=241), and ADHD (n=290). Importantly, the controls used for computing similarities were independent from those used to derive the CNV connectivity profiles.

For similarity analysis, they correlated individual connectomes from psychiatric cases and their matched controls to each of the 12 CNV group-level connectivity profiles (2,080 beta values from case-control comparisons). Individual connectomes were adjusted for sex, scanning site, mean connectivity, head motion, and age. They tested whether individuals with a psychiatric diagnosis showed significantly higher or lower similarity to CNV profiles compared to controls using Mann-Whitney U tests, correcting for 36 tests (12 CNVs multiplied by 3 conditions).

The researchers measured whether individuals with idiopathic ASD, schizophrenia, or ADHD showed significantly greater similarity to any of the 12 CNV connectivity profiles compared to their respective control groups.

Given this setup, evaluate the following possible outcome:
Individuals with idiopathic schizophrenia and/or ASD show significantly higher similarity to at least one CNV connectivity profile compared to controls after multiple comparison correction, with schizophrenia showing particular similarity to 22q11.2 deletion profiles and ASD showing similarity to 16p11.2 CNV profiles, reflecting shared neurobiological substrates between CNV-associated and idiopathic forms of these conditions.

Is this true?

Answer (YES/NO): NO